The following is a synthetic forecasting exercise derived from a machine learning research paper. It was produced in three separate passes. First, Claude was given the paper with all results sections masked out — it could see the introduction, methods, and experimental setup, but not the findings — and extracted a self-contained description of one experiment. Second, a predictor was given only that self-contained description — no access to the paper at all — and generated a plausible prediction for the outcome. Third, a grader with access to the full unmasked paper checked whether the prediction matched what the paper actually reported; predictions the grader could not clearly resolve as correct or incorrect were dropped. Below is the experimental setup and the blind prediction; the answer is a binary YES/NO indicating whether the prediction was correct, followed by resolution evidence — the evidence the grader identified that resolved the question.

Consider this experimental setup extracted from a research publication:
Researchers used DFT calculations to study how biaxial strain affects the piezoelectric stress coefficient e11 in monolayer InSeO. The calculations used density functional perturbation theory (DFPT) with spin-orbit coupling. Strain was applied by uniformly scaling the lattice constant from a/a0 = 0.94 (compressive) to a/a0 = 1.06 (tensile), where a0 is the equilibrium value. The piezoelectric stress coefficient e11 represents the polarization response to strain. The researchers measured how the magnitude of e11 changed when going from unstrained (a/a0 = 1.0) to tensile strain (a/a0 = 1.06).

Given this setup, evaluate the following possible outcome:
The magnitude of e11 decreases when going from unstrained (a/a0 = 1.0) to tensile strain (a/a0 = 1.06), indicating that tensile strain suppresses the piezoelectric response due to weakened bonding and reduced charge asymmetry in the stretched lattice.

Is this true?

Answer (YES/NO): NO